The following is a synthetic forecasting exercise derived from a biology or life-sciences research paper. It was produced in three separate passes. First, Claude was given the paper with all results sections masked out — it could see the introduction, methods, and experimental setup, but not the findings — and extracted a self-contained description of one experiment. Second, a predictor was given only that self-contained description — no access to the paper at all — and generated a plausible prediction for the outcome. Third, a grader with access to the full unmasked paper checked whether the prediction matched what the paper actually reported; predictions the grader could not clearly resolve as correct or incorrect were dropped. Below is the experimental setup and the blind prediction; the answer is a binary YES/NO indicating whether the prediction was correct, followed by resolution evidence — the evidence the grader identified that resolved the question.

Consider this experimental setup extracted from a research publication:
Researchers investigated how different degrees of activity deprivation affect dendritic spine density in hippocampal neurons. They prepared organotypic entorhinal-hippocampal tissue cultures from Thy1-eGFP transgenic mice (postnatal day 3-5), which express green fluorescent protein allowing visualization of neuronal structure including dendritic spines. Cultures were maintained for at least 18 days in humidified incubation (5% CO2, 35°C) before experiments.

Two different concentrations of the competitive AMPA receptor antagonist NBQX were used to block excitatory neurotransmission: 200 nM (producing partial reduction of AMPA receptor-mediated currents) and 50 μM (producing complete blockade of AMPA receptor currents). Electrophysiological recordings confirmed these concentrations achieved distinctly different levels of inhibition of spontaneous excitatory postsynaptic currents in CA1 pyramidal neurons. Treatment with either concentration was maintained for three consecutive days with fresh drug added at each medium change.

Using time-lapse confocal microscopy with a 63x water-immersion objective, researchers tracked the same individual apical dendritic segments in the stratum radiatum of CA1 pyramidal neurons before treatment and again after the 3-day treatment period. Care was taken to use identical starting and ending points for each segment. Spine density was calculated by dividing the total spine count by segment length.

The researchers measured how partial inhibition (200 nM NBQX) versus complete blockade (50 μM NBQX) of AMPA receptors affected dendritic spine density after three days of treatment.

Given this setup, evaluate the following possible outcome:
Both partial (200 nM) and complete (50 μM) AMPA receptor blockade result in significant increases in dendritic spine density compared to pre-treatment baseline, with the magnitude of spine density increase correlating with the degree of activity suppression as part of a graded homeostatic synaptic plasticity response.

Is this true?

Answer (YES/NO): NO